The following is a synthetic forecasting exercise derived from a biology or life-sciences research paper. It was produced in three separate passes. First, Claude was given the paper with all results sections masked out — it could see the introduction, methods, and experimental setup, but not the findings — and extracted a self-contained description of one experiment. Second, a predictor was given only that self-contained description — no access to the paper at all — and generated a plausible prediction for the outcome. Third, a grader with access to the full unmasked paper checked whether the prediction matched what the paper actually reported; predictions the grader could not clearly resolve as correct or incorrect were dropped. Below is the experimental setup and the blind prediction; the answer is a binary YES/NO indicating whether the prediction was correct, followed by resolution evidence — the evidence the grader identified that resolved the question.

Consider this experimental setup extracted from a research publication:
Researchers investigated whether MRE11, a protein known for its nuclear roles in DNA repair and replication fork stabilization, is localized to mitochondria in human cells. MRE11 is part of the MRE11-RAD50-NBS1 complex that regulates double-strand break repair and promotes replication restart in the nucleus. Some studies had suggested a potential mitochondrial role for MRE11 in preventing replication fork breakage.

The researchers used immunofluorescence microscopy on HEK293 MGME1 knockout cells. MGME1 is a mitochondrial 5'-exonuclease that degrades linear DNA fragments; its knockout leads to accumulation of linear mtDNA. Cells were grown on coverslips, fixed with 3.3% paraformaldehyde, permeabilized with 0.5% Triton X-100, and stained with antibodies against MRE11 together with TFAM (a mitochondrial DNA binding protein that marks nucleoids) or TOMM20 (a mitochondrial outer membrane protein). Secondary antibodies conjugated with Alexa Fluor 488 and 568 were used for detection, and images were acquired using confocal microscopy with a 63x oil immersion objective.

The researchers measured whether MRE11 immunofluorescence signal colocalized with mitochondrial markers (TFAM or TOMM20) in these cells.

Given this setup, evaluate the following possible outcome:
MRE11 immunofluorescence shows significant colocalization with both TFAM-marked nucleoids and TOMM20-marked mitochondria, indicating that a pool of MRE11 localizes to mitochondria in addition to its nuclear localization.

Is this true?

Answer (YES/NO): NO